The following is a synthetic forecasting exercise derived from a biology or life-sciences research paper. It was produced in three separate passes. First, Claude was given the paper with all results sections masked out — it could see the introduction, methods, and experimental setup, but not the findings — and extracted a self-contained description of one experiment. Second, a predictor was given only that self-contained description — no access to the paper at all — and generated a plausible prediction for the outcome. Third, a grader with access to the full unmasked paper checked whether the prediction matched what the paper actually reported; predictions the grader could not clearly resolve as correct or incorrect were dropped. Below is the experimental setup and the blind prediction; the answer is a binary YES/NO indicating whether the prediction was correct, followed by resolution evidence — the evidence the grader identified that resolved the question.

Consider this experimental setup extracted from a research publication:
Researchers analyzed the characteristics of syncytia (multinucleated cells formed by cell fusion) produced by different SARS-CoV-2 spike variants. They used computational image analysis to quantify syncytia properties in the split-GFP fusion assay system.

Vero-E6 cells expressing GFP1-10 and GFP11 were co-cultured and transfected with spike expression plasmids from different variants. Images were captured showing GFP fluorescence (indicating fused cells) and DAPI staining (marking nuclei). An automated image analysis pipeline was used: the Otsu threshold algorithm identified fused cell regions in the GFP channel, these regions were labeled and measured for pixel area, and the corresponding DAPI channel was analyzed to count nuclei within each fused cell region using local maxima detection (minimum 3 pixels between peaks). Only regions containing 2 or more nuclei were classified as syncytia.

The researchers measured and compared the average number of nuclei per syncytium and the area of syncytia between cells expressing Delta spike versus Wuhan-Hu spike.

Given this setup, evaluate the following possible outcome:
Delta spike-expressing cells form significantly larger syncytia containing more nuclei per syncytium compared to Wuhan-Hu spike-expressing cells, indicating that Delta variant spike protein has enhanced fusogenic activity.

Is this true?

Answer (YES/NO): YES